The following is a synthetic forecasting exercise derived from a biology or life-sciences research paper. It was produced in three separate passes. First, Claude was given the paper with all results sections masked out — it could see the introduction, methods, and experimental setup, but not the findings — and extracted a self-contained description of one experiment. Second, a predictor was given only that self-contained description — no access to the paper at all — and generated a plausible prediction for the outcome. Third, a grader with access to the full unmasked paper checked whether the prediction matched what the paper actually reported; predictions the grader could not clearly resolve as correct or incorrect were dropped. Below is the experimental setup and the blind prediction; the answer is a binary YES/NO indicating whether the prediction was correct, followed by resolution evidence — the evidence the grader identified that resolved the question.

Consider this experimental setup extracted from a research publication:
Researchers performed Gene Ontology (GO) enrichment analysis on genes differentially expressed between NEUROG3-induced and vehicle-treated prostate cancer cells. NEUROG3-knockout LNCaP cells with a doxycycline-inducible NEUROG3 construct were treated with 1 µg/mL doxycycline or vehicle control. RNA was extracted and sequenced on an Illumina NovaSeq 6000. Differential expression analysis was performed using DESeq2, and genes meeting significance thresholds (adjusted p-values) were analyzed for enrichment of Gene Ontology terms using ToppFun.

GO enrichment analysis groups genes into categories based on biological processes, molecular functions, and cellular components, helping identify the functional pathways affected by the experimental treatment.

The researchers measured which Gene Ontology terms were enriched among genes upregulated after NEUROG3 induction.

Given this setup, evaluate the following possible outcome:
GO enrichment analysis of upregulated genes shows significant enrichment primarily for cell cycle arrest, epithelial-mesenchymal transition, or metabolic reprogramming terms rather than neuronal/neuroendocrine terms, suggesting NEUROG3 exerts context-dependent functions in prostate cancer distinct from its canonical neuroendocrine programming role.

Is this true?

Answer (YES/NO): NO